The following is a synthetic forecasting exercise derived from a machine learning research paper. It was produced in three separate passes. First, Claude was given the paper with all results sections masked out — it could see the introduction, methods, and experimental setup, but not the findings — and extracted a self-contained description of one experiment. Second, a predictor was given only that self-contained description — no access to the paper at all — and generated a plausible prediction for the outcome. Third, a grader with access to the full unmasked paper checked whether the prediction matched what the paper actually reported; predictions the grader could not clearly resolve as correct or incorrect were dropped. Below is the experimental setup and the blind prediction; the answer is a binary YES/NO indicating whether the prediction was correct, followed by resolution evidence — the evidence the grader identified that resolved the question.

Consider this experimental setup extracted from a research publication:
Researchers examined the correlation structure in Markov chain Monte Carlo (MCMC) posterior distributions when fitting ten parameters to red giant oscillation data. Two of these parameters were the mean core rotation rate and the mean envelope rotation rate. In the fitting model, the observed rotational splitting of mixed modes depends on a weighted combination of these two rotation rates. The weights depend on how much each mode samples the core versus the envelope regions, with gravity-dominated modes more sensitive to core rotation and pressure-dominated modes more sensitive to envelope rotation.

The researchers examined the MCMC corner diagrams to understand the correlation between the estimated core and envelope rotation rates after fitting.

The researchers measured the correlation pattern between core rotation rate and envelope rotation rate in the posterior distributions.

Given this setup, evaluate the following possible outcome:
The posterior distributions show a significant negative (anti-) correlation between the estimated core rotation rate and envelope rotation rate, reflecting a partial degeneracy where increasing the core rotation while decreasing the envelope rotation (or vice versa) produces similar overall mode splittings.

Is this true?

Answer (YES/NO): YES